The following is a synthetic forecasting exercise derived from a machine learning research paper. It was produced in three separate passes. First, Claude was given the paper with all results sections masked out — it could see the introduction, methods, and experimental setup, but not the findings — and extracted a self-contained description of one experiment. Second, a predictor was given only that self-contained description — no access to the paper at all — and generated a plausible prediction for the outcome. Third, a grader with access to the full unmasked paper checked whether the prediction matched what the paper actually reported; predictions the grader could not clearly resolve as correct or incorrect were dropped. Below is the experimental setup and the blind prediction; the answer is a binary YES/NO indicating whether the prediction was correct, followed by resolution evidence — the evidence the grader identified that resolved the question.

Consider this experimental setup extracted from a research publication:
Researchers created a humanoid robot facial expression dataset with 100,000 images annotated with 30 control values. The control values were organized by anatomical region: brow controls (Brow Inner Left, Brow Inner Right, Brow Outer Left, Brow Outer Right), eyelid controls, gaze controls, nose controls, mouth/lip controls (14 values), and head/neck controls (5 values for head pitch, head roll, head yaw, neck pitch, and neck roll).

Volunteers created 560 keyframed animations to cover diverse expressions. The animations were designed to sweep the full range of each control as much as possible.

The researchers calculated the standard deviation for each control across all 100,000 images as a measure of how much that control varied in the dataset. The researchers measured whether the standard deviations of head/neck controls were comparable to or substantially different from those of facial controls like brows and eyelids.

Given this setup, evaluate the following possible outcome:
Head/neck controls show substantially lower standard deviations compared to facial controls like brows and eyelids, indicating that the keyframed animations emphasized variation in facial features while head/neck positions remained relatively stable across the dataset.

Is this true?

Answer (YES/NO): YES